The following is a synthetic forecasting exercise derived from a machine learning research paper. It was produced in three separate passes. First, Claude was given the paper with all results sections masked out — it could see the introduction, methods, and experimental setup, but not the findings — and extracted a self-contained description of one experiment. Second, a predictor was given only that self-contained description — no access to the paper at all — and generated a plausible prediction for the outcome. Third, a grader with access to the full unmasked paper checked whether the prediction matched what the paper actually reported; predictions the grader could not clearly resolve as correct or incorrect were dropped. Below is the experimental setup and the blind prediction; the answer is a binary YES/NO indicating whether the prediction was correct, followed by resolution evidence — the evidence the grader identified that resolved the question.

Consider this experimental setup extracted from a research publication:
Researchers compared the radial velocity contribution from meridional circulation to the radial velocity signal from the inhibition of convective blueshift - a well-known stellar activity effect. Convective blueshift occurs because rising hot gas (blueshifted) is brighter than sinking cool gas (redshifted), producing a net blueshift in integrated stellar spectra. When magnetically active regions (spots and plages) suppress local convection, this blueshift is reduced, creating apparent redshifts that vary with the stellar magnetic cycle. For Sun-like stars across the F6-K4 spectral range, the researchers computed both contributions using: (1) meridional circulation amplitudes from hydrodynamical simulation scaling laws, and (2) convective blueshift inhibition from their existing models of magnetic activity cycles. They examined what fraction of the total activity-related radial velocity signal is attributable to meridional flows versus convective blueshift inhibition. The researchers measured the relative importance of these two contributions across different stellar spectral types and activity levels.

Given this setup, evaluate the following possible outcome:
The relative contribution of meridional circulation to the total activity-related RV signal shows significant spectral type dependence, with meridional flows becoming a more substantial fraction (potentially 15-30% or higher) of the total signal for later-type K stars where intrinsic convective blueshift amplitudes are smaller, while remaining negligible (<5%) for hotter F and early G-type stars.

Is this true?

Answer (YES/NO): NO